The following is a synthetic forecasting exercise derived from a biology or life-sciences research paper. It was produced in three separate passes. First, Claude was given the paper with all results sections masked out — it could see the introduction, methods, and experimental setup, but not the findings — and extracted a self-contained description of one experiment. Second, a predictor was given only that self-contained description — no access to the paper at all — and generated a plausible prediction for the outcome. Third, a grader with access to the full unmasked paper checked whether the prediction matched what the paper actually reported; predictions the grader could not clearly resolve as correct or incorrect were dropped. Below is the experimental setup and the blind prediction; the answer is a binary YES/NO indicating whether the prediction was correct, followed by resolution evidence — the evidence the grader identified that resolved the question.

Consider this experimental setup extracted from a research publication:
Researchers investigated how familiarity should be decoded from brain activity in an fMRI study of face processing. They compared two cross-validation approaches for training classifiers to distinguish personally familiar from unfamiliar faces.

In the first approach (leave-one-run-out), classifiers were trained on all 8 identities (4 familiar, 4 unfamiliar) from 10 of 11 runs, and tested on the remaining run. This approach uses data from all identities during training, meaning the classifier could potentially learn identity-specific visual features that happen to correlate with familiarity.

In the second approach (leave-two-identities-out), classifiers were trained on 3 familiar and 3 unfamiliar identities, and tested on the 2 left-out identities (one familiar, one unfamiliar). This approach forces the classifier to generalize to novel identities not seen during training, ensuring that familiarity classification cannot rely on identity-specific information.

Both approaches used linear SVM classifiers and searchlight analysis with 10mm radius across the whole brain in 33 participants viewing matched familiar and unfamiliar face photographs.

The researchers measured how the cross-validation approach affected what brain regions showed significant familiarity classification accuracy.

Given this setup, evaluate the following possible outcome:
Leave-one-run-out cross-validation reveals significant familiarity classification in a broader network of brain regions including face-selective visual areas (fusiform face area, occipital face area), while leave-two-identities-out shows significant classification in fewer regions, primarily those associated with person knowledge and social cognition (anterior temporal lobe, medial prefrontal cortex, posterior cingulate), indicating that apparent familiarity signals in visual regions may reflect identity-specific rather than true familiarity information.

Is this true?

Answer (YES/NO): NO